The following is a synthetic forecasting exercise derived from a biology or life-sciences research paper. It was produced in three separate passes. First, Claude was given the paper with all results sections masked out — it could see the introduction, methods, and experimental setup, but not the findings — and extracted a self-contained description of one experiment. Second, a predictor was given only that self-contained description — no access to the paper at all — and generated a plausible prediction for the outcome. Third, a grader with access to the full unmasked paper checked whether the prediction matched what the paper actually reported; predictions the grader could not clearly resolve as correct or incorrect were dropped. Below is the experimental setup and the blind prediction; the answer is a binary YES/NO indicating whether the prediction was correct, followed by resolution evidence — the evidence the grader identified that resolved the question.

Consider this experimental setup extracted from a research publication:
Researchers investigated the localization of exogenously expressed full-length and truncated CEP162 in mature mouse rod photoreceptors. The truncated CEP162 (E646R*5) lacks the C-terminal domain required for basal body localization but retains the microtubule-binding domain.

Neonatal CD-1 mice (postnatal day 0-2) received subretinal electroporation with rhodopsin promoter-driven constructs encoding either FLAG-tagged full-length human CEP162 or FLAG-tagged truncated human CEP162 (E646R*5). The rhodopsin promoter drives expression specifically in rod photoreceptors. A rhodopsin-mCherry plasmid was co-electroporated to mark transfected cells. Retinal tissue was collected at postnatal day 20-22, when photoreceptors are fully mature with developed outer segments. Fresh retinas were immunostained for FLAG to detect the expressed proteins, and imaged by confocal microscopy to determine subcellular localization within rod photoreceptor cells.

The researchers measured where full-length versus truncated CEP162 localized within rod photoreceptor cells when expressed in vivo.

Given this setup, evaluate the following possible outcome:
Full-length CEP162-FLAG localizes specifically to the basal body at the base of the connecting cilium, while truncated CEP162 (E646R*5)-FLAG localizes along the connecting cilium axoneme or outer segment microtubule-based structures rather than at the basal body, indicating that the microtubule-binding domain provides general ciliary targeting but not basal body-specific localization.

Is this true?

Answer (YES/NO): NO